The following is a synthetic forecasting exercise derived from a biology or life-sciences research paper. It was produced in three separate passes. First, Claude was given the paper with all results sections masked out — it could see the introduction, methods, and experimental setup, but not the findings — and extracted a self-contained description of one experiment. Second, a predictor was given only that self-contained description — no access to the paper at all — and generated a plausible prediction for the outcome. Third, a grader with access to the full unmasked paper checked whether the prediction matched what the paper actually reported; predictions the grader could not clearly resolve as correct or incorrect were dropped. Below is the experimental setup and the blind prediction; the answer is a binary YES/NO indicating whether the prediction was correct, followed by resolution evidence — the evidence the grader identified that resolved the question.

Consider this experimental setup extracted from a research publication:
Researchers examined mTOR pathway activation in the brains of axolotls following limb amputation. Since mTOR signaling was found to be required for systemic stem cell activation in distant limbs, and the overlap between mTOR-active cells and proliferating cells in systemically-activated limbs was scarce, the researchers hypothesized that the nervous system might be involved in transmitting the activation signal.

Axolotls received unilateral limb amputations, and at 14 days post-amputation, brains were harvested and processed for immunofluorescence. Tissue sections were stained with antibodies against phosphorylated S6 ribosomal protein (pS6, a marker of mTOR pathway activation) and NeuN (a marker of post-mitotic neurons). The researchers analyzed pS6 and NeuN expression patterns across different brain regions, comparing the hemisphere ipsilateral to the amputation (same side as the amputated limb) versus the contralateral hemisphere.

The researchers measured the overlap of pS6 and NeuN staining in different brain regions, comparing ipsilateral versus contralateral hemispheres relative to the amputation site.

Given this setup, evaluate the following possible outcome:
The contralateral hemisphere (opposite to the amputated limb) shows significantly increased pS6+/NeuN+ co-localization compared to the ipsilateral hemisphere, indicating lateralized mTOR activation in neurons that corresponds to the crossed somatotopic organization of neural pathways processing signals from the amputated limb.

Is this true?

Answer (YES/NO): NO